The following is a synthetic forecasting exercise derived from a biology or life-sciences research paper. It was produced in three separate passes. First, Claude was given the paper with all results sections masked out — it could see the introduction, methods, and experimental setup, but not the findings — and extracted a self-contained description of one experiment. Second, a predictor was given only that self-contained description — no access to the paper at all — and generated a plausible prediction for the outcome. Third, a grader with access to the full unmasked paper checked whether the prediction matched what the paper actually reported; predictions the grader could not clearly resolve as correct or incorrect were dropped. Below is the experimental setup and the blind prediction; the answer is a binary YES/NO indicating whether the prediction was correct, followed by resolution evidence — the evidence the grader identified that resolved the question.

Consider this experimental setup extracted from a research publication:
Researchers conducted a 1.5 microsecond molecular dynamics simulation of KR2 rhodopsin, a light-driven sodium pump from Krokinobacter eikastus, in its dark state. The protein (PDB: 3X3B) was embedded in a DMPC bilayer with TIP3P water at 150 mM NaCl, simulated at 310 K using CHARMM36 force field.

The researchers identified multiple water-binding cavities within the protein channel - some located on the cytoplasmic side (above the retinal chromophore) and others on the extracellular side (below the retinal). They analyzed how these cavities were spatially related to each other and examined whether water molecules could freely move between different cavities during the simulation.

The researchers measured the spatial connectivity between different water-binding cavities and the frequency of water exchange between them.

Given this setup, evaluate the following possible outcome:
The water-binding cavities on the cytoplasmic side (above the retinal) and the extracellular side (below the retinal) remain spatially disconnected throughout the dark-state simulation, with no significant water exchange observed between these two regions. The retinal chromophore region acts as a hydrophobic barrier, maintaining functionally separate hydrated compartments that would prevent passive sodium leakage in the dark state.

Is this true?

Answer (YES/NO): YES